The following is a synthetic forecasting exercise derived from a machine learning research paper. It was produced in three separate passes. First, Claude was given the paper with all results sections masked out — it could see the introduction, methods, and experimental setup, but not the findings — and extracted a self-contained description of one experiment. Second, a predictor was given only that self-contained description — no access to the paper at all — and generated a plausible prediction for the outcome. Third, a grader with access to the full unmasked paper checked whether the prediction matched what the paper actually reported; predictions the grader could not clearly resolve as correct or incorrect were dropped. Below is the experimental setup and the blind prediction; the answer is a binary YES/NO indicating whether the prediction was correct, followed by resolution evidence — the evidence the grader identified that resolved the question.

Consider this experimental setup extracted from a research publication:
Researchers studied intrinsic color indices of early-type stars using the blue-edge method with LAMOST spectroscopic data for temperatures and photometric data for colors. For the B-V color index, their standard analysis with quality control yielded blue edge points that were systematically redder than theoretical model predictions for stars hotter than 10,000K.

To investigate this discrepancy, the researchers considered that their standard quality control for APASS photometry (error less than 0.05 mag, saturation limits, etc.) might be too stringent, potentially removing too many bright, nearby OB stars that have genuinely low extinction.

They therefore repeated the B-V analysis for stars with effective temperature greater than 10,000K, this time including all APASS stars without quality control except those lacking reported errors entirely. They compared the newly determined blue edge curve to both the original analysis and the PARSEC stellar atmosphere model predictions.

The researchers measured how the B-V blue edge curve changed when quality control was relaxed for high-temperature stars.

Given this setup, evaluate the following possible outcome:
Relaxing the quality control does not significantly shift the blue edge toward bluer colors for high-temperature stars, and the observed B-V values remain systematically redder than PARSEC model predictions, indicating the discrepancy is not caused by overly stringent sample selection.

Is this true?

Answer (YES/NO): NO